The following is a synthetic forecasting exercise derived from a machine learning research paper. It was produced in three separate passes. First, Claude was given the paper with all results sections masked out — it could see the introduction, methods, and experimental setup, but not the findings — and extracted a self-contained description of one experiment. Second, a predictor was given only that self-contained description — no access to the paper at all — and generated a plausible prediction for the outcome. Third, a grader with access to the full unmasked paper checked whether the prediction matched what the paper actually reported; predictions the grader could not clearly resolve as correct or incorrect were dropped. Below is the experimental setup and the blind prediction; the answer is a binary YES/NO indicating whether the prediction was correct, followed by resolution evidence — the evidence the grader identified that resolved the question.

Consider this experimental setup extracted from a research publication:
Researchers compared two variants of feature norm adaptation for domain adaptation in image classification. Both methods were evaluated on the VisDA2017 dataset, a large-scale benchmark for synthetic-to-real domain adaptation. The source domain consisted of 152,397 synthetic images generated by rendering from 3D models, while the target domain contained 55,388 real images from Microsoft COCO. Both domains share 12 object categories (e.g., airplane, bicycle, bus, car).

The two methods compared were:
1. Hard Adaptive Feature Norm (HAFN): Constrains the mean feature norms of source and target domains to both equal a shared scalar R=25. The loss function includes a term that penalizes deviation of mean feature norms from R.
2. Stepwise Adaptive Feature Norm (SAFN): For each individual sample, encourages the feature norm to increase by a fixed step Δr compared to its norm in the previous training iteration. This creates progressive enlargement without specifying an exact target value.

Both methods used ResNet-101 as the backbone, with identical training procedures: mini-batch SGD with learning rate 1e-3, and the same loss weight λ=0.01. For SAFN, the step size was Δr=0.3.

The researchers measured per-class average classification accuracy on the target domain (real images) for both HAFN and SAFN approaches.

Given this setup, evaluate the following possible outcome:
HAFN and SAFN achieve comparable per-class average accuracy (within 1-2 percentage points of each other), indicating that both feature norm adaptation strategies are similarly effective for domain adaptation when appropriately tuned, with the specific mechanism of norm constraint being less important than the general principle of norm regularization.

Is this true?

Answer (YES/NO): NO